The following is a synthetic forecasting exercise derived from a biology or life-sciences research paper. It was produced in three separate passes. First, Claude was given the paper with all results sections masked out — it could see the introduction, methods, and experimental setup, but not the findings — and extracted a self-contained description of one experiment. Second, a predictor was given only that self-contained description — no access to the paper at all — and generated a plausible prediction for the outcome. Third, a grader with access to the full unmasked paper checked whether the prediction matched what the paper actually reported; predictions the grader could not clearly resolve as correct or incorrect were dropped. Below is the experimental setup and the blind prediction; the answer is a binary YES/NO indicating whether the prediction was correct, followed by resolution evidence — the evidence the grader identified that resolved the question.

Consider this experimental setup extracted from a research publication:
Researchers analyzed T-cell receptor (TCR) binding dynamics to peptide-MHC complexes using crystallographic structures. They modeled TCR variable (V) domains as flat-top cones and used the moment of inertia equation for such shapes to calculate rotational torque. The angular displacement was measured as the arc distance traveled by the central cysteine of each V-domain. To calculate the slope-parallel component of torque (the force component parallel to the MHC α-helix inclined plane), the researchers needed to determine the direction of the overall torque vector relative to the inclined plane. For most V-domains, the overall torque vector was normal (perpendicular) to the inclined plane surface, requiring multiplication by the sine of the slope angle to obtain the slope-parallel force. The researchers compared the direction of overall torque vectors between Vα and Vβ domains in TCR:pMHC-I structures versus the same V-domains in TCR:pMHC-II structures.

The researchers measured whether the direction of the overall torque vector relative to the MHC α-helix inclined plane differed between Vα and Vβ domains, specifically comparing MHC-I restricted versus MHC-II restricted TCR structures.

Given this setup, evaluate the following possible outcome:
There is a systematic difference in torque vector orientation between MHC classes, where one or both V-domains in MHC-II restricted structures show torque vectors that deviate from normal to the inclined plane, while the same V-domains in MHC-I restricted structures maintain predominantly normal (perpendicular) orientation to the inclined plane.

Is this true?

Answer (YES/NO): NO